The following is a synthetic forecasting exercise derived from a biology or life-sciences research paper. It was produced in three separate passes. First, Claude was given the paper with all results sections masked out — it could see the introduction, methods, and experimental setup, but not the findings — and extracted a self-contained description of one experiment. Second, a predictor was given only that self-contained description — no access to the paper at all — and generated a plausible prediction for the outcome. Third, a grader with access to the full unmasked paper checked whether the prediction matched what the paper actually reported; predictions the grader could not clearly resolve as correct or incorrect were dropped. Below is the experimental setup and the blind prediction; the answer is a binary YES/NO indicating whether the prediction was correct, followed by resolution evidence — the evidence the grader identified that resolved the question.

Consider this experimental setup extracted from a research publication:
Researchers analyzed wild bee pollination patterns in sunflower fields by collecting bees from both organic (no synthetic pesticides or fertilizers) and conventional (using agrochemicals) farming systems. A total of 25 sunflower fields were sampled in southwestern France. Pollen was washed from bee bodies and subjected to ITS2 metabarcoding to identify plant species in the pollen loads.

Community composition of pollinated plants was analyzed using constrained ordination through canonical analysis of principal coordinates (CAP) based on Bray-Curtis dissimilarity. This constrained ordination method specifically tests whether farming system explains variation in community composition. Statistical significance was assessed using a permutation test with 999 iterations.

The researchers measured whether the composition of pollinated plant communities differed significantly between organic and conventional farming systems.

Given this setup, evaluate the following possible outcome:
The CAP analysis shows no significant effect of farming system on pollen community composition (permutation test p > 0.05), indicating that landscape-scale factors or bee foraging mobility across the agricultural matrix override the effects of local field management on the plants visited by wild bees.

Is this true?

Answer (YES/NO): NO